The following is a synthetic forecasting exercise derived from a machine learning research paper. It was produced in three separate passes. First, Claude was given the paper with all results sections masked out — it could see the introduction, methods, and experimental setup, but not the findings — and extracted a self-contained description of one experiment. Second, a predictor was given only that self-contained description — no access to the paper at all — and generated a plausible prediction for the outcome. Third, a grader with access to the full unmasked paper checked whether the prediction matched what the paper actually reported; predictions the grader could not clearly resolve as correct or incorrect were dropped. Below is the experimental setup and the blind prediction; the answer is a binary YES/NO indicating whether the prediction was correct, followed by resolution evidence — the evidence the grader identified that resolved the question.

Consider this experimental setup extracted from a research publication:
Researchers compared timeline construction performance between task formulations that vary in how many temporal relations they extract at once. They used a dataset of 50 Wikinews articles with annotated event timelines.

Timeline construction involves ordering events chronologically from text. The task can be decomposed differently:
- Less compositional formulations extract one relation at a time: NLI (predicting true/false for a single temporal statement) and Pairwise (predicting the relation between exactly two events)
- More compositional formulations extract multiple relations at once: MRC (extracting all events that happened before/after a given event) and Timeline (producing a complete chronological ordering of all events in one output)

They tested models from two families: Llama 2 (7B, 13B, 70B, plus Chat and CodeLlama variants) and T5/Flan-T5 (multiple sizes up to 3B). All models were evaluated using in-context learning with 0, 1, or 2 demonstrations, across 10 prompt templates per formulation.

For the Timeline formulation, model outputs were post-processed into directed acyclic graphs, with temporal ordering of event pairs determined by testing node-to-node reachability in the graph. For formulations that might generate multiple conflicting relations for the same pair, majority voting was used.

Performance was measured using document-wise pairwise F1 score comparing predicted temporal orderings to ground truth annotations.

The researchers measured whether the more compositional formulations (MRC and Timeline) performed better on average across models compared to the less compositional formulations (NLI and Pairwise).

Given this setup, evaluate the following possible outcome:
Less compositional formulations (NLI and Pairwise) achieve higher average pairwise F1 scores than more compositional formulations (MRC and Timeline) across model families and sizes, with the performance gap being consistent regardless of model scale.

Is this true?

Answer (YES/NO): NO